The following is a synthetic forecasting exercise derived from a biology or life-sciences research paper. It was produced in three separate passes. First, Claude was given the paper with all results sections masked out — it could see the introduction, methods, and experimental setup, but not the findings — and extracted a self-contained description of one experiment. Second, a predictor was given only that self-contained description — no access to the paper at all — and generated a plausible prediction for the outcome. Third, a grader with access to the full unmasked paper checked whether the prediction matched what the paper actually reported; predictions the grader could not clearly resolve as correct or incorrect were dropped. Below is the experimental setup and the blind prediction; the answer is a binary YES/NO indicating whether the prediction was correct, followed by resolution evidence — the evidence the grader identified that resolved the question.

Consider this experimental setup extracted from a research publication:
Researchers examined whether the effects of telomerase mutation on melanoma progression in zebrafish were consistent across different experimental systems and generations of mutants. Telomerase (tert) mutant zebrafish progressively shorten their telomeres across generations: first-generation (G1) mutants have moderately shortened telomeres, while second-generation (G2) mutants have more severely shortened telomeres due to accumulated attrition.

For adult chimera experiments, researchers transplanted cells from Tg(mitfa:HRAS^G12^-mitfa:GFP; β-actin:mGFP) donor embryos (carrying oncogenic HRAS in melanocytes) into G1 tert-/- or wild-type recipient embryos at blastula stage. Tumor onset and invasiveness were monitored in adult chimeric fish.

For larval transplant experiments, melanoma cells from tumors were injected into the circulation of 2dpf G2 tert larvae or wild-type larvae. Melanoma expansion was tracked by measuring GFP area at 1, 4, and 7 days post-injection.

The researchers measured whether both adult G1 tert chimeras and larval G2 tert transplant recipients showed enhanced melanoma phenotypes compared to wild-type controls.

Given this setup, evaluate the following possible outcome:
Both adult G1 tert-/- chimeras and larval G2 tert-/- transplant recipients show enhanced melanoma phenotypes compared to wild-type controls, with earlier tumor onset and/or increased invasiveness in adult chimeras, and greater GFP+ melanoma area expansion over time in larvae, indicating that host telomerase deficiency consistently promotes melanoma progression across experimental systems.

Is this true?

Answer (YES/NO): YES